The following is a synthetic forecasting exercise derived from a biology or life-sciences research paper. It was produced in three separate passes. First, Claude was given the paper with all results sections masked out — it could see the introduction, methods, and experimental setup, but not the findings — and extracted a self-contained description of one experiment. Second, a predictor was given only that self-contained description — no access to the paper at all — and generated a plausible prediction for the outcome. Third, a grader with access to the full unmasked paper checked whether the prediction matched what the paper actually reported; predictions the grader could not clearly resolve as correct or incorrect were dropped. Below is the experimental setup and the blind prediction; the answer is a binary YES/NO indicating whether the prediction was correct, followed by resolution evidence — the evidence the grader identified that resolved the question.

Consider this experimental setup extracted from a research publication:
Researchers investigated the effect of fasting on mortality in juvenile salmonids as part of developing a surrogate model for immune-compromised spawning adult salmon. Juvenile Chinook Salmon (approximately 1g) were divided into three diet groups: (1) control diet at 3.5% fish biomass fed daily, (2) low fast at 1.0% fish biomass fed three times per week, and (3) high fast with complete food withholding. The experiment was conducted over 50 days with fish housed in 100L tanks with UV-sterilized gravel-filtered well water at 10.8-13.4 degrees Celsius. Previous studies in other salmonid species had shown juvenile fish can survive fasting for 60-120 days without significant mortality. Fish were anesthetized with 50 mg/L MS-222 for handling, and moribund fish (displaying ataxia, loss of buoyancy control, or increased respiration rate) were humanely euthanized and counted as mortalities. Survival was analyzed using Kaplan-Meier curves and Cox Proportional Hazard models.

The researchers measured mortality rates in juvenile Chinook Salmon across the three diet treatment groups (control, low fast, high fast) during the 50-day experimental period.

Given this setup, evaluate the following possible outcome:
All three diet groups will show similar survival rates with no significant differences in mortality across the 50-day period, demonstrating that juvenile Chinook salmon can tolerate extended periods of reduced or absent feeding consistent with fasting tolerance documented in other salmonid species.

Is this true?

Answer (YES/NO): NO